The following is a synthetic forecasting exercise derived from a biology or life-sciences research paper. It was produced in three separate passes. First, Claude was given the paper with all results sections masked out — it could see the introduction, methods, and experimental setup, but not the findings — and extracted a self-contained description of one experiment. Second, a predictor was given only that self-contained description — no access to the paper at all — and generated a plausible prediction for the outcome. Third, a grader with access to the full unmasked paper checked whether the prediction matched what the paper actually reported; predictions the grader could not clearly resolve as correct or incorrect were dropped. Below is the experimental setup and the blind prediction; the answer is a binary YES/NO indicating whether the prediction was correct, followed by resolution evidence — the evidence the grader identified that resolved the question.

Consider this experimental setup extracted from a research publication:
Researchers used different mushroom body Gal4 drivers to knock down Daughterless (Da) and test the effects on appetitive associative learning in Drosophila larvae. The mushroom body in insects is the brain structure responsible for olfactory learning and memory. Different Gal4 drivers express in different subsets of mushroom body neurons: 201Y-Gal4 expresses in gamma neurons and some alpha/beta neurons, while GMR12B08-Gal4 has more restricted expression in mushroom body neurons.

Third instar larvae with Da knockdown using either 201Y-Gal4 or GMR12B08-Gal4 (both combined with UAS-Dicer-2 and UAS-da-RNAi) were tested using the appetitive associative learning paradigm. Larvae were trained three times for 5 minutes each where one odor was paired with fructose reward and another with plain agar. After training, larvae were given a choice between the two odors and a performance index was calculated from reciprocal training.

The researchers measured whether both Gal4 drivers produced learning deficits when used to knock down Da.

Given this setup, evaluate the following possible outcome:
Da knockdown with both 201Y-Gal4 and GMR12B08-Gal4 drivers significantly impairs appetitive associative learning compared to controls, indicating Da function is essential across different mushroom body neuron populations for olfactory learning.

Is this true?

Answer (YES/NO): YES